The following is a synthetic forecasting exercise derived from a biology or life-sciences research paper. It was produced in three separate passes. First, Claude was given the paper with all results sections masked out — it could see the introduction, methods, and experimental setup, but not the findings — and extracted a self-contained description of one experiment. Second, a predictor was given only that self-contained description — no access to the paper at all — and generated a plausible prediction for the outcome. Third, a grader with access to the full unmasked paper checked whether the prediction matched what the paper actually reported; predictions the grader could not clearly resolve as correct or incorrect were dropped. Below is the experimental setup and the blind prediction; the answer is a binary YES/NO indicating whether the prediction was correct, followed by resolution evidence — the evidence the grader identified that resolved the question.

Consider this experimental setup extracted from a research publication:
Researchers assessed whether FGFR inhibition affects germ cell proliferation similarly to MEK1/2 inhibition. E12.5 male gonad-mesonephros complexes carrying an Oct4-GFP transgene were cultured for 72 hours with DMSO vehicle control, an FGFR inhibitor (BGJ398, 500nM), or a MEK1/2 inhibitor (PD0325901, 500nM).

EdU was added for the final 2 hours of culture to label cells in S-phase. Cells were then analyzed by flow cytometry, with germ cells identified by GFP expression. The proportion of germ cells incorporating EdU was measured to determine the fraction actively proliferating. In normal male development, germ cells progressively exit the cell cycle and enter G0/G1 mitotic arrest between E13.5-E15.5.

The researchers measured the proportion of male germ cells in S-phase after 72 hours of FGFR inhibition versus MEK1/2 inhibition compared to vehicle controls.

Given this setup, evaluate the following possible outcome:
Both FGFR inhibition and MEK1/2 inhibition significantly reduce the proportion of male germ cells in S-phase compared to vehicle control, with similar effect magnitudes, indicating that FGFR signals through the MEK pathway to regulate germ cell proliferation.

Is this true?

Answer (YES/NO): NO